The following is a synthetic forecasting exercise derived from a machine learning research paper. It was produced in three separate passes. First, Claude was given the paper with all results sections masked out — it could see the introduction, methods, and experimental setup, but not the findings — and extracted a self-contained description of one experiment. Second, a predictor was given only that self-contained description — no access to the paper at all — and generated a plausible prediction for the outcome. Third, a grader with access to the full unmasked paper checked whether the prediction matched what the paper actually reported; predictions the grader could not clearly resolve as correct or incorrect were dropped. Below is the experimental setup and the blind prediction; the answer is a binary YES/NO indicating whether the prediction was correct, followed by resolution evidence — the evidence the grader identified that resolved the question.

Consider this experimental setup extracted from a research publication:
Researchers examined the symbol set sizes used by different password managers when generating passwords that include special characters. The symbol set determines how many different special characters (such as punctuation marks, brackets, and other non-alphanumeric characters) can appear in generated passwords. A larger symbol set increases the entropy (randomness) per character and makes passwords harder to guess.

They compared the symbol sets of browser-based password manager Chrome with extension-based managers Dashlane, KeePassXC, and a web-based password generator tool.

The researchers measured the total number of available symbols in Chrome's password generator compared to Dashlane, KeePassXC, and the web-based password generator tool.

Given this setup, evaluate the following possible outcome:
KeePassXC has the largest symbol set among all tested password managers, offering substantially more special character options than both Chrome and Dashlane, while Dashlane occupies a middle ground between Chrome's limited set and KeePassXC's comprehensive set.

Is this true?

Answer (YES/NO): NO